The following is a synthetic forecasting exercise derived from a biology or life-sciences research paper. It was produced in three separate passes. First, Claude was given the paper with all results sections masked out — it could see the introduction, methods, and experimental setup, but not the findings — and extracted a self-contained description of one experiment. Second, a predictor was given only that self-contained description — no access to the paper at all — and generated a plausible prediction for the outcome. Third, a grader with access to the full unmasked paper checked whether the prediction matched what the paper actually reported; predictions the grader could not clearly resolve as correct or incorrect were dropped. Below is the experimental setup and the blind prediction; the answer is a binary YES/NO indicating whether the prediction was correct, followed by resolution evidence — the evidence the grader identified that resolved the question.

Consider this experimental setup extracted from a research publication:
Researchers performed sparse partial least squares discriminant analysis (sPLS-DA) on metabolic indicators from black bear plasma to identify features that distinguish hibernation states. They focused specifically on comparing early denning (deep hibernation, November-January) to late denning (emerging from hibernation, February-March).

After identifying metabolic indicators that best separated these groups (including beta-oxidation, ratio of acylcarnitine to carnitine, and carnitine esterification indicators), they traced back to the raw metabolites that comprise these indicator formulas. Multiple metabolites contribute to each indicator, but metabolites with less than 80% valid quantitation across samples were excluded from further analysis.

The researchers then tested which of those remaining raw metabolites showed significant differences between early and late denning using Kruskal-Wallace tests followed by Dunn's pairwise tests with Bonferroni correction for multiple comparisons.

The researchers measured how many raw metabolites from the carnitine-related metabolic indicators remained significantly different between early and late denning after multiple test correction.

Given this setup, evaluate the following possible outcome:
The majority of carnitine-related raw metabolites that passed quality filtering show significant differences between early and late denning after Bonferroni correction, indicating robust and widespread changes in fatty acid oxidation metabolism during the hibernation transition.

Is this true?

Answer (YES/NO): NO